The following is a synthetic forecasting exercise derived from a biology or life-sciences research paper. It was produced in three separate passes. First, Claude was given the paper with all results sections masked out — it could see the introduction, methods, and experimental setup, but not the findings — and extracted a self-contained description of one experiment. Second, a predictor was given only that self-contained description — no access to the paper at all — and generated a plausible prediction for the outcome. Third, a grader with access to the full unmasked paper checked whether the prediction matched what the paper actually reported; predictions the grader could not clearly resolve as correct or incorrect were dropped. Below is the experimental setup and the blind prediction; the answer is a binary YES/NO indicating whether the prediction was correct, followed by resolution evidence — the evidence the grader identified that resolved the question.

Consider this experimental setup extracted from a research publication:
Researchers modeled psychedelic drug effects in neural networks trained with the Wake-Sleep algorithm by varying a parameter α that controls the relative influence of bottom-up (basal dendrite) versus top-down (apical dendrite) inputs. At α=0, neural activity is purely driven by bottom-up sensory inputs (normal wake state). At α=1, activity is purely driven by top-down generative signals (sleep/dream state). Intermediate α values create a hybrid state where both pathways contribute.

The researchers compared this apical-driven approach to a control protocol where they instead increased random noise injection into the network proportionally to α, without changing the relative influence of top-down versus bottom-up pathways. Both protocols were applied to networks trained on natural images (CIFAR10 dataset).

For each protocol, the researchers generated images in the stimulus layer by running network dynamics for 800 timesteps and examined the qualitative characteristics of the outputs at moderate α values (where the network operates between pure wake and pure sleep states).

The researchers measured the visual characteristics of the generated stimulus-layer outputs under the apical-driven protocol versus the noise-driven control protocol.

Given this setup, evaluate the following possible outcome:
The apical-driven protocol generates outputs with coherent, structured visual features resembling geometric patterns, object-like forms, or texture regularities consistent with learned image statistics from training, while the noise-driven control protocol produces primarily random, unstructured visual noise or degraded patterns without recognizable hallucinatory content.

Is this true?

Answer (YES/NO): YES